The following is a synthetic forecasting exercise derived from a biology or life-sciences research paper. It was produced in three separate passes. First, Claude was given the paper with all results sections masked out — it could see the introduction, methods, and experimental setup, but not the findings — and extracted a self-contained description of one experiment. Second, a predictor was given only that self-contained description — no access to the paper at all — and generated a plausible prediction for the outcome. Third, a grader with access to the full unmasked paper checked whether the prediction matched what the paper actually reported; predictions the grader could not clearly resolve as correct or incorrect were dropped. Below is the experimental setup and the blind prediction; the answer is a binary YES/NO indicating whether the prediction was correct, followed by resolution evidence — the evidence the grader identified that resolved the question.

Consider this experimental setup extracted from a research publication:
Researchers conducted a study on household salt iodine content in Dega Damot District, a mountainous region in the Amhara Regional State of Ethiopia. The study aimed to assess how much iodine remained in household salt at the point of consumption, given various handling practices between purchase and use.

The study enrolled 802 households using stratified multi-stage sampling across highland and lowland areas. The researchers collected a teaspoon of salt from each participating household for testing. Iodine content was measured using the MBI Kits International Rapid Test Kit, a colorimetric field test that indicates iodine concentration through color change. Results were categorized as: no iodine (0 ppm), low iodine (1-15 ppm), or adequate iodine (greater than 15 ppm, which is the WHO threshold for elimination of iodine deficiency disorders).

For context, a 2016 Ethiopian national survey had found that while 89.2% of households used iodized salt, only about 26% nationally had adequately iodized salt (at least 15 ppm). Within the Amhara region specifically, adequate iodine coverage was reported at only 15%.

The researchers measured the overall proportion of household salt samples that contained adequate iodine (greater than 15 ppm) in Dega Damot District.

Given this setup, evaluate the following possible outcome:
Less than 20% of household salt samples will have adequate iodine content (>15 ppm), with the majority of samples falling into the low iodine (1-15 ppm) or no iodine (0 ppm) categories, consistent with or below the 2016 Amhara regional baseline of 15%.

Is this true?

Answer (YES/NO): YES